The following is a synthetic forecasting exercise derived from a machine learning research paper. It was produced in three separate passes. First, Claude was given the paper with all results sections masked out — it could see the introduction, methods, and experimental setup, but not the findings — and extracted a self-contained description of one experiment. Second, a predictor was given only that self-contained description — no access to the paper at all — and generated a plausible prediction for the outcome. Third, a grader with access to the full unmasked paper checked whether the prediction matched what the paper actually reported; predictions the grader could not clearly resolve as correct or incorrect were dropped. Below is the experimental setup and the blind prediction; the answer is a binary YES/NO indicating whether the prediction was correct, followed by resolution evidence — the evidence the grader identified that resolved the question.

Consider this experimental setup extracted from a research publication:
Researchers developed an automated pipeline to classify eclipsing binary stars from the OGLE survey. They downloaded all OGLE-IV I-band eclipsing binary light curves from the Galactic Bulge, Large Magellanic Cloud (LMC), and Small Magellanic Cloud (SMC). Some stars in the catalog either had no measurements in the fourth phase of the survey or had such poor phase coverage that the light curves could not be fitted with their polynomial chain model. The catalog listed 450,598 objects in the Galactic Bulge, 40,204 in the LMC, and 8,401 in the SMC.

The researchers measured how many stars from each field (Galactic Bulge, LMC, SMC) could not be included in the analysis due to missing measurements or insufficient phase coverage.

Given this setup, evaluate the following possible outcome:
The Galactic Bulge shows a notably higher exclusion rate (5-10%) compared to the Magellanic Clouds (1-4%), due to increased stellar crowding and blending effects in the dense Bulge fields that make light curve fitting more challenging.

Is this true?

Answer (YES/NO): NO